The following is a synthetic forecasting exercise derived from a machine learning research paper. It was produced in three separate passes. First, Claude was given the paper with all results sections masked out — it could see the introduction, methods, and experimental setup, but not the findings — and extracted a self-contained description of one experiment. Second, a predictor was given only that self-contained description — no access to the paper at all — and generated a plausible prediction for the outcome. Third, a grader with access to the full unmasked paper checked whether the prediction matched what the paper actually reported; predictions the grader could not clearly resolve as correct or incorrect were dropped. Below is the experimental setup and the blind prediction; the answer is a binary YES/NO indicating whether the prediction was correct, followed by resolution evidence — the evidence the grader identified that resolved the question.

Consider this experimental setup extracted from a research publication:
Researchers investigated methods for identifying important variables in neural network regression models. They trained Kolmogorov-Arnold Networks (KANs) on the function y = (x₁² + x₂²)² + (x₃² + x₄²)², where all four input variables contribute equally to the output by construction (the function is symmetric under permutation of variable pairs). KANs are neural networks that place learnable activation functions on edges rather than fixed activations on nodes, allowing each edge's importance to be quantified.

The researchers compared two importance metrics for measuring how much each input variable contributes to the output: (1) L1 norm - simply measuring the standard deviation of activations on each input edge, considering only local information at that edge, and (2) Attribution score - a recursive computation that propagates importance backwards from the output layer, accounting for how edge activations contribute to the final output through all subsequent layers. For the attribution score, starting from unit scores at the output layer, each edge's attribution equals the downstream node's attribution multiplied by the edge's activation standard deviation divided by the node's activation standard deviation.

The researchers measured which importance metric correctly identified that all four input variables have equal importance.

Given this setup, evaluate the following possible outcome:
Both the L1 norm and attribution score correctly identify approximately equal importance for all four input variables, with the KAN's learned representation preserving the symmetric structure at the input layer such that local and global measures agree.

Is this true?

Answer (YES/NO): NO